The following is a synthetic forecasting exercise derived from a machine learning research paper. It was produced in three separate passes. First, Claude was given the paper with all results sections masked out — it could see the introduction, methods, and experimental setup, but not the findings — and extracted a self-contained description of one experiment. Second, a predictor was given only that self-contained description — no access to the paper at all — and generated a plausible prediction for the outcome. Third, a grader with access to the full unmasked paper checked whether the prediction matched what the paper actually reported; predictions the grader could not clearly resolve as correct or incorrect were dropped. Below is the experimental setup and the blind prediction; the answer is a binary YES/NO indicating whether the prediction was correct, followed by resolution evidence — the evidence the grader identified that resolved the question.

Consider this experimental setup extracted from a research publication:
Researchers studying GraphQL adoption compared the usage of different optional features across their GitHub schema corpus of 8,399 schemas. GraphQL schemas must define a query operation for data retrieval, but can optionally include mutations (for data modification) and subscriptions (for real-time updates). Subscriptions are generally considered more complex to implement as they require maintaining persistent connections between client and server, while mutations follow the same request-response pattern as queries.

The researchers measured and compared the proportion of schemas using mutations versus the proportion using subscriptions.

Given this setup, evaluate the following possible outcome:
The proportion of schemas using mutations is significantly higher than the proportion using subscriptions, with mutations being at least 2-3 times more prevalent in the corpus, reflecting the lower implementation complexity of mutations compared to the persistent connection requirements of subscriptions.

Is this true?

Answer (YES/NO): YES